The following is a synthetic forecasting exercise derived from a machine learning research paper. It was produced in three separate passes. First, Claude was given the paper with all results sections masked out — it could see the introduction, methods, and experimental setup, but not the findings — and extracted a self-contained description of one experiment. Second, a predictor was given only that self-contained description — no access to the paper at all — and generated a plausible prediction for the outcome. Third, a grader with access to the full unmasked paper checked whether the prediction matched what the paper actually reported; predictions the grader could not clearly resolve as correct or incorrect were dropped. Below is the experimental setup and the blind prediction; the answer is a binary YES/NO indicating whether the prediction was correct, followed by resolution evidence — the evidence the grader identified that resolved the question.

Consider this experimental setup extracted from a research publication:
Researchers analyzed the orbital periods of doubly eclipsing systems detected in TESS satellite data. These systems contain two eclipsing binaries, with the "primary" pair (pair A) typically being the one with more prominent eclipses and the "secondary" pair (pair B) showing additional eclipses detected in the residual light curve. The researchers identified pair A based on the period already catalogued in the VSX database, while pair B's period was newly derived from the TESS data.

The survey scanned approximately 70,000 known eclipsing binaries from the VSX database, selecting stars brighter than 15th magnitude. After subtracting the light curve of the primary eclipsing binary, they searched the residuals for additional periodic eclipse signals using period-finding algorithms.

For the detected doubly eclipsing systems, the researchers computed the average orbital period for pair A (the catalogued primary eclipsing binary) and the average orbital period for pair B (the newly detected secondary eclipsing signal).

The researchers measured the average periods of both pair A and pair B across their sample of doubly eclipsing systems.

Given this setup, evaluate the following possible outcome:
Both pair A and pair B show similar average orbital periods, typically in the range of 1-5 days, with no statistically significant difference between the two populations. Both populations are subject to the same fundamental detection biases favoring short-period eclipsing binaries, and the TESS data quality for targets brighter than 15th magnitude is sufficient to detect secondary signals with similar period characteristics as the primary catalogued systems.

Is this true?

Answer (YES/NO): NO